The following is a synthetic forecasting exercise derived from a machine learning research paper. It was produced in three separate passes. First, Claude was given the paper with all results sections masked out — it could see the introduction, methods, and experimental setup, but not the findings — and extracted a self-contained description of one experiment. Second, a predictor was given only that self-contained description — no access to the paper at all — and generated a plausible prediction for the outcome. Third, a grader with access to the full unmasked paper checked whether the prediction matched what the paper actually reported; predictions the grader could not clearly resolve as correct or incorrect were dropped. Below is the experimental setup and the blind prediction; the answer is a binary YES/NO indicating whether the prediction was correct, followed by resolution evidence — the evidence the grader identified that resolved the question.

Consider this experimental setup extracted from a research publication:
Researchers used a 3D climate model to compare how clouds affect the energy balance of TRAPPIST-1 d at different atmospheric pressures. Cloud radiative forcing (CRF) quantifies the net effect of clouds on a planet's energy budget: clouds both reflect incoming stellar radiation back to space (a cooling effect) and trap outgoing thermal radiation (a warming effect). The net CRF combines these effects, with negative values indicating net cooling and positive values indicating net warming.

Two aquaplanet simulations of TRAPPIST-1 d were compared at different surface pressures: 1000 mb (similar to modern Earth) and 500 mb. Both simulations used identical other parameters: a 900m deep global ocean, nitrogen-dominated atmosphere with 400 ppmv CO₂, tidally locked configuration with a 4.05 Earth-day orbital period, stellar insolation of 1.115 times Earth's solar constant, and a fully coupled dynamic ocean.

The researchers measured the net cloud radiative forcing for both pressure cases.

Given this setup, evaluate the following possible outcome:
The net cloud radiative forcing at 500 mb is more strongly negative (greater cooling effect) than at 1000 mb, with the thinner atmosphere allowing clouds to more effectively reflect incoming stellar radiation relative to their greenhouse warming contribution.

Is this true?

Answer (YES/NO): YES